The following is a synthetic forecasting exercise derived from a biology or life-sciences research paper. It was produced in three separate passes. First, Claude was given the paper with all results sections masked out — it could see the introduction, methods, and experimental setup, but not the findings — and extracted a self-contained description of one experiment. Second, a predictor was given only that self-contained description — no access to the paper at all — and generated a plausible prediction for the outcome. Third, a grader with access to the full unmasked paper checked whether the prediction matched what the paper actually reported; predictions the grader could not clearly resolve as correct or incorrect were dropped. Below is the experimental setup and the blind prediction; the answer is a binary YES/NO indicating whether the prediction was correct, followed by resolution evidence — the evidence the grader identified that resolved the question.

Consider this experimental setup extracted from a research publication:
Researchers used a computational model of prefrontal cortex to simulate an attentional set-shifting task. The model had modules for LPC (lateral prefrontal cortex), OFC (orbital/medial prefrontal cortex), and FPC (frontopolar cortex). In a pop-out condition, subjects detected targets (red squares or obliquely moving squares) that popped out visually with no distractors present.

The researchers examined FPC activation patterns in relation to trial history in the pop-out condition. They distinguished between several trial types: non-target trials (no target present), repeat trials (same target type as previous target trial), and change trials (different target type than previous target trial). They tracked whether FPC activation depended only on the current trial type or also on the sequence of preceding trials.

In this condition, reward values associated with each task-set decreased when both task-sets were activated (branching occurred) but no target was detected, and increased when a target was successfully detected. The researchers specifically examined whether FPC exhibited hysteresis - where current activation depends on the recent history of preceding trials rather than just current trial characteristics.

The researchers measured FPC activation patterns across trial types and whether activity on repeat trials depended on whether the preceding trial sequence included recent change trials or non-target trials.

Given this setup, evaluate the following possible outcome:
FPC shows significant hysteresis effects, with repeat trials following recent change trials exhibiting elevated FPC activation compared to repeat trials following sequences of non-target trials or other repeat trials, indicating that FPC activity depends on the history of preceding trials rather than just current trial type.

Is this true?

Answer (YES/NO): YES